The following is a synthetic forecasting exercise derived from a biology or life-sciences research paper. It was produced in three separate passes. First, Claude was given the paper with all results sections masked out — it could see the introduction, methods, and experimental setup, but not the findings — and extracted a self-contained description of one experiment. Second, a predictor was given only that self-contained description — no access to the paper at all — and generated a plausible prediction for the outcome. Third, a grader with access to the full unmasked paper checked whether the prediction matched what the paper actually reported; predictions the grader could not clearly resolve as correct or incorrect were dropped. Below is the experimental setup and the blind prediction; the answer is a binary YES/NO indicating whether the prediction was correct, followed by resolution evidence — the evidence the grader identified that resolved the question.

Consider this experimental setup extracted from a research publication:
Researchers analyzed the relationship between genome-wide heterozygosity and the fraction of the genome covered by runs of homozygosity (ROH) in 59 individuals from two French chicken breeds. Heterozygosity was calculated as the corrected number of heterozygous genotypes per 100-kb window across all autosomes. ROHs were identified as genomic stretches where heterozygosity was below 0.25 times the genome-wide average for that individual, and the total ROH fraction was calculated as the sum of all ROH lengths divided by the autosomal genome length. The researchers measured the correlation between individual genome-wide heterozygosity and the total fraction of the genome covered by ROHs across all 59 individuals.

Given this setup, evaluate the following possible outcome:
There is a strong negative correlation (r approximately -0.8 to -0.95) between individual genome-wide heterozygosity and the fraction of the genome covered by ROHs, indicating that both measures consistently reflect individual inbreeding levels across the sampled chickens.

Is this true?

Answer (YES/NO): YES